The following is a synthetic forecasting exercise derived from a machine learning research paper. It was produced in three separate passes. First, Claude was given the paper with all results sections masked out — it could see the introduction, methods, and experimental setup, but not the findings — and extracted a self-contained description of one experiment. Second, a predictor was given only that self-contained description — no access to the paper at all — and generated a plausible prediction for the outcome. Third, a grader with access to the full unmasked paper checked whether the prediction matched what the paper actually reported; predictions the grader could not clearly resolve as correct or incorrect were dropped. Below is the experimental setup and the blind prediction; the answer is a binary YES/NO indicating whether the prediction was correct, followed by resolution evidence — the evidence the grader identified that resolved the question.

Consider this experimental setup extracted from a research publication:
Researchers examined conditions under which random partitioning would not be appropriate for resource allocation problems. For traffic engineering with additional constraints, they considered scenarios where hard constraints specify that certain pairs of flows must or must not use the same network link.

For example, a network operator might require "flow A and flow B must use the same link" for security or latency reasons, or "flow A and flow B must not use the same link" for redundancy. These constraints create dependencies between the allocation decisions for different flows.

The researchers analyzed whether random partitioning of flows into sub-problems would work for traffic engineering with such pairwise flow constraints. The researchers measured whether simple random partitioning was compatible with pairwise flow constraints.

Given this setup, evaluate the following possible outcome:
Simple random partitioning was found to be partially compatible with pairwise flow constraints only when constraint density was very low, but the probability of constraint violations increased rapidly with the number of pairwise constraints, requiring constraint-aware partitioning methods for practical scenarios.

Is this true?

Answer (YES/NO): NO